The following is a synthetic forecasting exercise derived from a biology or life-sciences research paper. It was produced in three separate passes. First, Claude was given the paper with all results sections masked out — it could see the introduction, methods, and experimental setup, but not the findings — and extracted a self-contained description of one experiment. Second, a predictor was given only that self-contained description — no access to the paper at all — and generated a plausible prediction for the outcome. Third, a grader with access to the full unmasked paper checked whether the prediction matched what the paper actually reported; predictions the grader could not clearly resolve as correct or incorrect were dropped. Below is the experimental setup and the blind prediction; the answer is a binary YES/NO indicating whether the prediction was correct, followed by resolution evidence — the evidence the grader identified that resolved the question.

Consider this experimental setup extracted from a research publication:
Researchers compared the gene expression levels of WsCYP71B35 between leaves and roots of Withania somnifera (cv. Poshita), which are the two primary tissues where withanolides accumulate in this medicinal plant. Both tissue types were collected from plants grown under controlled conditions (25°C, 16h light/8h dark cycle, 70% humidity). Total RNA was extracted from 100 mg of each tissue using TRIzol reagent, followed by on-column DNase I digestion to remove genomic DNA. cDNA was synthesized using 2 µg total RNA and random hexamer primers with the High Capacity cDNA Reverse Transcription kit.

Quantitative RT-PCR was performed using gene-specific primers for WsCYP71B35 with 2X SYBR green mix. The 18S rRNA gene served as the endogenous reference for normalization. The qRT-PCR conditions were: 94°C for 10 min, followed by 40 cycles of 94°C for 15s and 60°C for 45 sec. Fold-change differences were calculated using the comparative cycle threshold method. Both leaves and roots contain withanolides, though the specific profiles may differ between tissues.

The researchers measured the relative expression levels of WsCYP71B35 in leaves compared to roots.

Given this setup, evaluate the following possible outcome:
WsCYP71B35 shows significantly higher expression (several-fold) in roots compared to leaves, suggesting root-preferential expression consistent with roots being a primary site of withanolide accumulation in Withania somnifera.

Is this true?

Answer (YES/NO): NO